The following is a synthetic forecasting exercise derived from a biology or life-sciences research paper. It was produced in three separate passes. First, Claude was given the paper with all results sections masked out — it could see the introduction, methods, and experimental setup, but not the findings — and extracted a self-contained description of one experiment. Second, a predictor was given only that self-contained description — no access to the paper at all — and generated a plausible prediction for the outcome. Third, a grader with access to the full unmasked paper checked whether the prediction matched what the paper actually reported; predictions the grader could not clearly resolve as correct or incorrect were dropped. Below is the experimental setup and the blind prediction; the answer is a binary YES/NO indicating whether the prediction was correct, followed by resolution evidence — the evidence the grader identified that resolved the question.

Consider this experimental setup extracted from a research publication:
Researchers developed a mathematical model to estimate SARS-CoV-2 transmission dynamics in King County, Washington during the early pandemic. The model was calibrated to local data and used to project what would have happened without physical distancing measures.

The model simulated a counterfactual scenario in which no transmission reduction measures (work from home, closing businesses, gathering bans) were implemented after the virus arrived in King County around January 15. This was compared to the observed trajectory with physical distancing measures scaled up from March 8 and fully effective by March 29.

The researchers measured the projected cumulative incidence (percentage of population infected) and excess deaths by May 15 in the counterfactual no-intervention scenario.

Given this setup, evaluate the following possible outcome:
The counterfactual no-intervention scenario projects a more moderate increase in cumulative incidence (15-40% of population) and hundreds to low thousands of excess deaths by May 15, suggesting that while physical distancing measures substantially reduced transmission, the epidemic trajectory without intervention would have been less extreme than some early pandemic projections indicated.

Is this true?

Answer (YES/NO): NO